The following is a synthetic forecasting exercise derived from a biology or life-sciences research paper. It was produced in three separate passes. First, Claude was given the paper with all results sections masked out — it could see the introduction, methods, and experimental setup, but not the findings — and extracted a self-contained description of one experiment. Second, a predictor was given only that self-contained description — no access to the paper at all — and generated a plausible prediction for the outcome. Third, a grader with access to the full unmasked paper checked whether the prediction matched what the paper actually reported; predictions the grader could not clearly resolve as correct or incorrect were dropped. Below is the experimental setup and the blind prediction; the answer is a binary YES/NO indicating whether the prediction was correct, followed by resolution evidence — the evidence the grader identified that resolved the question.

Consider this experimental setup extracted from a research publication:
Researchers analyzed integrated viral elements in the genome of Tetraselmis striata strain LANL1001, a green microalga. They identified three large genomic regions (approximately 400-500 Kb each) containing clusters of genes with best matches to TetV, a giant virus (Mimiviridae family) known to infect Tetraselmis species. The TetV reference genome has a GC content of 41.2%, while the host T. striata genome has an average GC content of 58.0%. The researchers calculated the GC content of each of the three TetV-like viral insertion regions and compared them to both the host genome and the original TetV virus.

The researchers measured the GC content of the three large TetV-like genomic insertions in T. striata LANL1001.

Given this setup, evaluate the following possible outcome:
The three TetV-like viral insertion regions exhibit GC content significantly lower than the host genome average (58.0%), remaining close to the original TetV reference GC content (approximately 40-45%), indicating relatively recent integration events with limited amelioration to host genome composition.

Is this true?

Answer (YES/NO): NO